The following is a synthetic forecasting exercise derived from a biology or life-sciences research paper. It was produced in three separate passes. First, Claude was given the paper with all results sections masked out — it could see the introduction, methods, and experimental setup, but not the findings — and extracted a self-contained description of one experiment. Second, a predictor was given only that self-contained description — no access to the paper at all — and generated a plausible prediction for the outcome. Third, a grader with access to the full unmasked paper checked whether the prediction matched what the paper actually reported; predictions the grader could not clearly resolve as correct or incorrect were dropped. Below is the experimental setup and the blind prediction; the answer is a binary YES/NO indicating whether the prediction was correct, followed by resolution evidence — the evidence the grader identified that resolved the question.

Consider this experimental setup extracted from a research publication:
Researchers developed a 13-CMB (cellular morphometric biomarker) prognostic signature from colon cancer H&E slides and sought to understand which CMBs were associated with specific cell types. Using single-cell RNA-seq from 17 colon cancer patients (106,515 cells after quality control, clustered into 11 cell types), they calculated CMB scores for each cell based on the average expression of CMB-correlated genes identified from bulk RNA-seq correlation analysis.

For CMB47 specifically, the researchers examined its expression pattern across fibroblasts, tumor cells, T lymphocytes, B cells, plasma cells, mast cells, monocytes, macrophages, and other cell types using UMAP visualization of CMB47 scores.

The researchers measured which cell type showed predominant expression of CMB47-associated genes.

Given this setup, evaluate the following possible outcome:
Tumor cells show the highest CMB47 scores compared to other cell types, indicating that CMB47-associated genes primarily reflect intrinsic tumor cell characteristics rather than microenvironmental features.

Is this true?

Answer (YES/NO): NO